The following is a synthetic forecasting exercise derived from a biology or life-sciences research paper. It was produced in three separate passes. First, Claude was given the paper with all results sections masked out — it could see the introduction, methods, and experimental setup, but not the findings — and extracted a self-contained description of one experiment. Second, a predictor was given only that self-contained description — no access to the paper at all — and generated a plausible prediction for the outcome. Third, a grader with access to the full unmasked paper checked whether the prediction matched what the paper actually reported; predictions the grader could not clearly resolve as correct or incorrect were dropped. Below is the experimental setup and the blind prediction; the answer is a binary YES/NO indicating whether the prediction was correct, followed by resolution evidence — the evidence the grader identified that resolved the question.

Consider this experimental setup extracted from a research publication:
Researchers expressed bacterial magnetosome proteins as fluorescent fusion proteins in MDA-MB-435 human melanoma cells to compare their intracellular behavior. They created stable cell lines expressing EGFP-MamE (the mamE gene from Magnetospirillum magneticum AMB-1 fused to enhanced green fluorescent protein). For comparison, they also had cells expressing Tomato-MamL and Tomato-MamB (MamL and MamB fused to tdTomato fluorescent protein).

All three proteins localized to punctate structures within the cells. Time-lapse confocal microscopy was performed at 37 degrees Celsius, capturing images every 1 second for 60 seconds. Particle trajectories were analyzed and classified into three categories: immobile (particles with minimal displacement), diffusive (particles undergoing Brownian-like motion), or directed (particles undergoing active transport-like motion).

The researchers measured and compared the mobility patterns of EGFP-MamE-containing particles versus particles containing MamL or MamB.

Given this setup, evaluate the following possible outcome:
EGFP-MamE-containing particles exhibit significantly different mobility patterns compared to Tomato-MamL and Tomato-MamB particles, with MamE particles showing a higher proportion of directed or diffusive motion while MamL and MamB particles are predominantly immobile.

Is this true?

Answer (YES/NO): NO